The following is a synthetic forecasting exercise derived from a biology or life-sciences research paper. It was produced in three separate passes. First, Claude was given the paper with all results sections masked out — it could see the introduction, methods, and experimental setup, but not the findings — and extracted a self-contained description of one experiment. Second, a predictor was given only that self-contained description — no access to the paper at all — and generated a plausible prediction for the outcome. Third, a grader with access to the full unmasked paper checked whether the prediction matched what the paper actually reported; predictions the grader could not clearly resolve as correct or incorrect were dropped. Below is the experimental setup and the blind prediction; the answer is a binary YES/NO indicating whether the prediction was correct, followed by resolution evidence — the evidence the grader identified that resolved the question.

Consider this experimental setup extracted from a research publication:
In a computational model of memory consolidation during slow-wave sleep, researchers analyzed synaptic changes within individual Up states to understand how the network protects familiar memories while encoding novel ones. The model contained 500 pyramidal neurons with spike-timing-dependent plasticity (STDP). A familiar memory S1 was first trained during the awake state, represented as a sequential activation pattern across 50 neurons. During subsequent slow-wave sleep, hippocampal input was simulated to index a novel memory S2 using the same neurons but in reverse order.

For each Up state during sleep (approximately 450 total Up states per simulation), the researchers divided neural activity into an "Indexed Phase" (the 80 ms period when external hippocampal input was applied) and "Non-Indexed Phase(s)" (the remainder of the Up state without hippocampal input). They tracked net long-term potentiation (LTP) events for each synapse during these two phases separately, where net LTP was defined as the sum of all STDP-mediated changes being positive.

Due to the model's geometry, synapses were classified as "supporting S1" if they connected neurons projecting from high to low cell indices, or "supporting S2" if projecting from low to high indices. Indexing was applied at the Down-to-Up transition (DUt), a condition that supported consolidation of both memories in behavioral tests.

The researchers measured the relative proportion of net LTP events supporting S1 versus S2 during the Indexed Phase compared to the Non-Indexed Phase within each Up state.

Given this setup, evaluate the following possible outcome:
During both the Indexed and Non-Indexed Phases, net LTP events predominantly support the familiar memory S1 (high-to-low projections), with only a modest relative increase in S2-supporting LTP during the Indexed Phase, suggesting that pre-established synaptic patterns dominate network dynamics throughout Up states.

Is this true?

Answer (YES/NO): NO